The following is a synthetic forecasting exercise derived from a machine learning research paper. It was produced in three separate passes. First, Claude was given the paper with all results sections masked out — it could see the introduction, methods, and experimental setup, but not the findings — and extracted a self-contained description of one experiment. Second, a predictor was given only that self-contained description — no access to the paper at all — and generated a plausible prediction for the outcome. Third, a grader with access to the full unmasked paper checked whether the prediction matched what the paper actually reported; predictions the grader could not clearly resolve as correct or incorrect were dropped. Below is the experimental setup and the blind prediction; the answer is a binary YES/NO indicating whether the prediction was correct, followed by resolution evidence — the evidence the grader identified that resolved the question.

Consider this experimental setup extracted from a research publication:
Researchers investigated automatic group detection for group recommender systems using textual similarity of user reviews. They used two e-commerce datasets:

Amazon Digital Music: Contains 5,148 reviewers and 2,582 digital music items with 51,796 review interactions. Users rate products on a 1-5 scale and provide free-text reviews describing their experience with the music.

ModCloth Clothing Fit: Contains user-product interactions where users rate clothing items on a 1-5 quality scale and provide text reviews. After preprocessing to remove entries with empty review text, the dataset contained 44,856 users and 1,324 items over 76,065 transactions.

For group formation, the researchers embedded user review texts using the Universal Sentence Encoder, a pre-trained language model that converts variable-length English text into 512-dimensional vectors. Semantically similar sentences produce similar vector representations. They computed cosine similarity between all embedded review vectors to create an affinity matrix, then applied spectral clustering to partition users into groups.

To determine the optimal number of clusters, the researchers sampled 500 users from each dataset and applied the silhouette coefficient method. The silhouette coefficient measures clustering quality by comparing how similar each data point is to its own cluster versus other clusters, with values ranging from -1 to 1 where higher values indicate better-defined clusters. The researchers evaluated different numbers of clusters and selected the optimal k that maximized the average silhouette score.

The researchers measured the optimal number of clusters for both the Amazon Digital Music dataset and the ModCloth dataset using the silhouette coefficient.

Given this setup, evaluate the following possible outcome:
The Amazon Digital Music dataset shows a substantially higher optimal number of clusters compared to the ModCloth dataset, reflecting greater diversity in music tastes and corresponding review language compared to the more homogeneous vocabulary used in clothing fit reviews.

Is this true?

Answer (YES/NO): NO